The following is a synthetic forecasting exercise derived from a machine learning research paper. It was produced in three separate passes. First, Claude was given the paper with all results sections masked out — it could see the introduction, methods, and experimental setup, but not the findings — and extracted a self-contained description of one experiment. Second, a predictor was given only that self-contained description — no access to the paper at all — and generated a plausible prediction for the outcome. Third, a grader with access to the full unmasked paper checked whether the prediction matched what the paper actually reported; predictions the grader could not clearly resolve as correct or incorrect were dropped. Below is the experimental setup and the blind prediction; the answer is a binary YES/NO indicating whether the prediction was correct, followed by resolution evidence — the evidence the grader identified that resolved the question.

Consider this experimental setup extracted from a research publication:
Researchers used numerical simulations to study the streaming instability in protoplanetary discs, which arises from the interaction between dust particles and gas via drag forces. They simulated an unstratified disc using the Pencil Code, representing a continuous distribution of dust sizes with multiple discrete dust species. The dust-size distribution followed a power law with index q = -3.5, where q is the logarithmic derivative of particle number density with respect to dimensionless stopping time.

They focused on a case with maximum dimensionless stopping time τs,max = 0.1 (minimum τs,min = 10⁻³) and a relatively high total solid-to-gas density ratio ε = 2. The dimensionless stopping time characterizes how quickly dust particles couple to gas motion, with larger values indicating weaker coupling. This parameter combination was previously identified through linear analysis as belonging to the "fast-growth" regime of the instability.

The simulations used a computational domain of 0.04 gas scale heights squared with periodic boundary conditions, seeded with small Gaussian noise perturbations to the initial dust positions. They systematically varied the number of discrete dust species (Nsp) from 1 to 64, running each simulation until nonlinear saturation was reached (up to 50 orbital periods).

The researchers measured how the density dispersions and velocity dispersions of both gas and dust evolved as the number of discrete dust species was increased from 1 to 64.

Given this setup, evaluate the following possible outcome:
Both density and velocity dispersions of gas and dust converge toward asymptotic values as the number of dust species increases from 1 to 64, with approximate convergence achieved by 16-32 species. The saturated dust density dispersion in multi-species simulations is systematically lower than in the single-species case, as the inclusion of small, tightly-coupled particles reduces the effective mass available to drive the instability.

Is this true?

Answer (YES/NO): NO